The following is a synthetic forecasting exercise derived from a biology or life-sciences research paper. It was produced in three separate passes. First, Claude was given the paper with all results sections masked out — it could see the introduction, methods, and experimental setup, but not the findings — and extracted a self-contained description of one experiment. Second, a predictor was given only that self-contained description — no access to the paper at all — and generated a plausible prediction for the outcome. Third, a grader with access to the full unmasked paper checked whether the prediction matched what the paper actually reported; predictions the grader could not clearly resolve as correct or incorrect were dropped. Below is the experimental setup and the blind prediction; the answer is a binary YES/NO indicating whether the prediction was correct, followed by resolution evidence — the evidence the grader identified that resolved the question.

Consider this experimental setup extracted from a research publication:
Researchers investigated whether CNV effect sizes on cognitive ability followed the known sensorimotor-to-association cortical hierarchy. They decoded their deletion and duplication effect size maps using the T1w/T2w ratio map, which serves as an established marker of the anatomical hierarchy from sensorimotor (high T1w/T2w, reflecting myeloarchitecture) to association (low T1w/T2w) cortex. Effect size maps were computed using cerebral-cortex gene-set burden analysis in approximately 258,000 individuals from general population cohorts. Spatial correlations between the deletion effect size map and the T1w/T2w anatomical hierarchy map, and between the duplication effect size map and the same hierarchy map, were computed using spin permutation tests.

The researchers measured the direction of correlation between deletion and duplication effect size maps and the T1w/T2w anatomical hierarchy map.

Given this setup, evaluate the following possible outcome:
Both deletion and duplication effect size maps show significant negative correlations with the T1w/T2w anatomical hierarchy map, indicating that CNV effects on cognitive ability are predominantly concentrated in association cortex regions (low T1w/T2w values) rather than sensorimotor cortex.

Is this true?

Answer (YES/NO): NO